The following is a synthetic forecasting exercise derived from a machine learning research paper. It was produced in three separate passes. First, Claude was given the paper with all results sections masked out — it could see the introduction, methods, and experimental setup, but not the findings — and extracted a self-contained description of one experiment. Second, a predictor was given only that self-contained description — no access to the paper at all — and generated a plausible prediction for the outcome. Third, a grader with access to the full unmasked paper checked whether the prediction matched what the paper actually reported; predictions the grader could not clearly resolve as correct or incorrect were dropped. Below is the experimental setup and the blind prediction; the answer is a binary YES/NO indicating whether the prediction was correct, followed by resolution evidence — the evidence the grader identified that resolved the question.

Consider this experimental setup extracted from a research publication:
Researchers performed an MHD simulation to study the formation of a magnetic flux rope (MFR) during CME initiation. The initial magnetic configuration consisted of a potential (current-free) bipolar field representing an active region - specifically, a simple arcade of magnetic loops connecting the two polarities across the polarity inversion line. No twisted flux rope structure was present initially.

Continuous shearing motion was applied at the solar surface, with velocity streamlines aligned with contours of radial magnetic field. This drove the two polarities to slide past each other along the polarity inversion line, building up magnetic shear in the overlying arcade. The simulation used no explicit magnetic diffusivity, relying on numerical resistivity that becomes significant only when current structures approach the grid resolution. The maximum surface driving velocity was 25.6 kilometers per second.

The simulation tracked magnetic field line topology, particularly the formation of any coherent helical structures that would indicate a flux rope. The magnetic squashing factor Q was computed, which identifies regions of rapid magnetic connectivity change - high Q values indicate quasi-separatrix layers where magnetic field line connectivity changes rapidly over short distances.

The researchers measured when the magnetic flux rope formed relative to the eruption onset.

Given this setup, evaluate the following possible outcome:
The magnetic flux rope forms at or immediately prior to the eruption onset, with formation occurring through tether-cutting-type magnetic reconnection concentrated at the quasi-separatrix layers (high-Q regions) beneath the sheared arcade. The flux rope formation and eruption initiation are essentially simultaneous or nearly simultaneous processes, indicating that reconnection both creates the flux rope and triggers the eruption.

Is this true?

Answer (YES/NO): YES